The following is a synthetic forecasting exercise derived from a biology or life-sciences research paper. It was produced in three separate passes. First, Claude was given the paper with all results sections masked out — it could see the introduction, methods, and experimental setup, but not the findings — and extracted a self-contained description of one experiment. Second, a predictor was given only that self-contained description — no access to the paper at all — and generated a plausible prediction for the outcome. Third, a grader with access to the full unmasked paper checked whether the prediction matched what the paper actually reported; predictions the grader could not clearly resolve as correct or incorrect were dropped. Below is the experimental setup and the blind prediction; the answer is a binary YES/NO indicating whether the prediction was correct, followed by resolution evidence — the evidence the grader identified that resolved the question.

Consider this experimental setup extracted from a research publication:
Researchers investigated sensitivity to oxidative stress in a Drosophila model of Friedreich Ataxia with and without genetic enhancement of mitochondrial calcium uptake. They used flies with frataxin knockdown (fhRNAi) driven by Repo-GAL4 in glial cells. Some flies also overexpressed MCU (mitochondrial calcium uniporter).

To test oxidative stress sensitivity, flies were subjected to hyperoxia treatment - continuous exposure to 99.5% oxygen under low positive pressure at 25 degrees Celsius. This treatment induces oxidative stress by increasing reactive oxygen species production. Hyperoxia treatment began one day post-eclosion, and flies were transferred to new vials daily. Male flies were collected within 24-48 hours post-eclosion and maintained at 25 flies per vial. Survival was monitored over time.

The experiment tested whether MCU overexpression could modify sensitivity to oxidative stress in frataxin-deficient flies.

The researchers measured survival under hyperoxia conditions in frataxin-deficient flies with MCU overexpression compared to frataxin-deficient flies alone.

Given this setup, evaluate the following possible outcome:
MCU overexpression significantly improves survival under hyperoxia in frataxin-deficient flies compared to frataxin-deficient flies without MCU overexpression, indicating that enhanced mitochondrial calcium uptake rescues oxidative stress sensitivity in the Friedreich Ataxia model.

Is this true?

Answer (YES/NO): YES